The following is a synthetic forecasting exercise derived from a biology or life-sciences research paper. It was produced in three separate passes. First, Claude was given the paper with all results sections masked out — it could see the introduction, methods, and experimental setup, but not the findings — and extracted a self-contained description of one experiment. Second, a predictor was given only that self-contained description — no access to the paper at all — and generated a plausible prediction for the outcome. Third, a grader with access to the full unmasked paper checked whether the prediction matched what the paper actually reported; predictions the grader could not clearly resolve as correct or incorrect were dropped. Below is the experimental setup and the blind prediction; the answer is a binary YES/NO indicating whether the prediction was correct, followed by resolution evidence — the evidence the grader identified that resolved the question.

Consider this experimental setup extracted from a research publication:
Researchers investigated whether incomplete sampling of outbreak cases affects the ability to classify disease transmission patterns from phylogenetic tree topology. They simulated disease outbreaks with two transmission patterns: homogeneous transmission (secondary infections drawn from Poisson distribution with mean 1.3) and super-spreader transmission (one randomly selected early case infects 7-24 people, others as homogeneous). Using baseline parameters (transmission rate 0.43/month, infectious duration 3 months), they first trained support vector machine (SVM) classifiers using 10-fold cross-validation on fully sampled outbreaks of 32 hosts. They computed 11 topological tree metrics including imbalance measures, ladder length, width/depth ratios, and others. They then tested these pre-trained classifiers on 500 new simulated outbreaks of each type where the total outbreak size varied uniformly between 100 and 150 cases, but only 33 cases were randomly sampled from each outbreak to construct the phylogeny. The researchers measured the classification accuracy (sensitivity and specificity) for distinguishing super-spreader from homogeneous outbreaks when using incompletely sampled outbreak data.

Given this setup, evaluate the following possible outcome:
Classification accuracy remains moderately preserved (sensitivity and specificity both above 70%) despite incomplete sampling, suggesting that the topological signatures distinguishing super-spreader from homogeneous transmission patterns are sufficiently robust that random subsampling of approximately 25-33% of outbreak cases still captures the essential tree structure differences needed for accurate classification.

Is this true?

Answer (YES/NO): YES